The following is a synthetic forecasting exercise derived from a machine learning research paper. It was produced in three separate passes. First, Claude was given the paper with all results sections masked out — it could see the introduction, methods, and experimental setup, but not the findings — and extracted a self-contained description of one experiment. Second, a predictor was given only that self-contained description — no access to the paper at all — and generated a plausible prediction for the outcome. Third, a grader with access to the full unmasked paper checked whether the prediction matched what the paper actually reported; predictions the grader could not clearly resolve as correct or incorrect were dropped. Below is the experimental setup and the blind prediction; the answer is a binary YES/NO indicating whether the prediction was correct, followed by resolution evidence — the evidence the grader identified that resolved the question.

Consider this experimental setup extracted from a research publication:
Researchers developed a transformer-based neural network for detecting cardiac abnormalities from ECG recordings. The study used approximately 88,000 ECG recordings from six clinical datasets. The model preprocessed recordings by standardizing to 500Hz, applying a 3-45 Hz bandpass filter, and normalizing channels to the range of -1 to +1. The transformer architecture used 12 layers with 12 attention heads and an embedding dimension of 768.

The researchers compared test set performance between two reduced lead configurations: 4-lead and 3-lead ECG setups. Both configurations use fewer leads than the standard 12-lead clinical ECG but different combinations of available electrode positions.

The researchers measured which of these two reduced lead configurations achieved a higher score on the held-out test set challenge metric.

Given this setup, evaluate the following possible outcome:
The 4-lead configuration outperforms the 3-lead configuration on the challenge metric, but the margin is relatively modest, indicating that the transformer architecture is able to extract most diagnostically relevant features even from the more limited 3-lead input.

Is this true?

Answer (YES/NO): NO